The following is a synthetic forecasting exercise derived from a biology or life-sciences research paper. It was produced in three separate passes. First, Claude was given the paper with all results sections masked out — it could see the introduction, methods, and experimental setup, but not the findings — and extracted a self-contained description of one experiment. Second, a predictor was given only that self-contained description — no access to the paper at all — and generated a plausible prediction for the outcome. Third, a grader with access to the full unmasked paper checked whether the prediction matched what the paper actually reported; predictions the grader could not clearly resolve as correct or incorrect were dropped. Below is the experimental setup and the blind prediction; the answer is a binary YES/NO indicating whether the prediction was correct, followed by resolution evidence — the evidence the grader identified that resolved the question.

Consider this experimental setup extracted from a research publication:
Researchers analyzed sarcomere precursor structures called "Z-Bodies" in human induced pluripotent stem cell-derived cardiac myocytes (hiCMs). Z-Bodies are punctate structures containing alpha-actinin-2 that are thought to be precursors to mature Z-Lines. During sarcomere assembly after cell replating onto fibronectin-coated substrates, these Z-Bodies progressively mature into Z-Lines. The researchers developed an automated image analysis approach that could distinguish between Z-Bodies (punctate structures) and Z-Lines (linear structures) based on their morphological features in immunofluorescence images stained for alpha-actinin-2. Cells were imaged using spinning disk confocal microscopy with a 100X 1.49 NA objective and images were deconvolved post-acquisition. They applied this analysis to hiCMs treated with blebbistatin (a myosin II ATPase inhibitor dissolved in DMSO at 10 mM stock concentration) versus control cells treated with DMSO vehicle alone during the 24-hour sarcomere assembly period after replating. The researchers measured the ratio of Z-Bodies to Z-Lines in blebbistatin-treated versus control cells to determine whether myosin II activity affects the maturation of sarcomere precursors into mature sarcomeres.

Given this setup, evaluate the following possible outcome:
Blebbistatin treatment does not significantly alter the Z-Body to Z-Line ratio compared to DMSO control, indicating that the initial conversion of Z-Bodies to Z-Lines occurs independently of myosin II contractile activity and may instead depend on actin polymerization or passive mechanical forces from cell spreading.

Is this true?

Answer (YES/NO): NO